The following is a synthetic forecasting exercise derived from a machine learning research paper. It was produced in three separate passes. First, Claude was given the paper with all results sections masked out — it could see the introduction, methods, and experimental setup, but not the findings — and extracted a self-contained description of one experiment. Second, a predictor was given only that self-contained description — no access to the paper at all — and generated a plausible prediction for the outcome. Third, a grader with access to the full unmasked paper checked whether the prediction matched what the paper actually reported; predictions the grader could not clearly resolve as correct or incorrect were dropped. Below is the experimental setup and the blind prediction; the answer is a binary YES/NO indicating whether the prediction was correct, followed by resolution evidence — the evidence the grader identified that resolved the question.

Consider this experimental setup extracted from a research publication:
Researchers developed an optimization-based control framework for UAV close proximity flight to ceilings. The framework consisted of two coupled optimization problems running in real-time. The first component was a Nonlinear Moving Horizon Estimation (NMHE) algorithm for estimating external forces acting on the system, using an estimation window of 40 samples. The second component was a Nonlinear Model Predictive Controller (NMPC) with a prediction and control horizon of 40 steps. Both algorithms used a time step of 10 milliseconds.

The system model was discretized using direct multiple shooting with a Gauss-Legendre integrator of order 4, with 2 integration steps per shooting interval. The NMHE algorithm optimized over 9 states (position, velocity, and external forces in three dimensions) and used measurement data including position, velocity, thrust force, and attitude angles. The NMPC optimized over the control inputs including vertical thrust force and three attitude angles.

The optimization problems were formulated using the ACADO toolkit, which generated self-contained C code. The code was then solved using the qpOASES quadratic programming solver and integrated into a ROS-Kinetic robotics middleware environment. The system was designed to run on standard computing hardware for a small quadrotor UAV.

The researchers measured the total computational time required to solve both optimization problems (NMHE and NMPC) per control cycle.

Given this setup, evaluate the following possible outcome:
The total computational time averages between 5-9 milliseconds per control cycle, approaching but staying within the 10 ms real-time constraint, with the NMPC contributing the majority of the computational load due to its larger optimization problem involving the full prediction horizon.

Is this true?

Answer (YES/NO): NO